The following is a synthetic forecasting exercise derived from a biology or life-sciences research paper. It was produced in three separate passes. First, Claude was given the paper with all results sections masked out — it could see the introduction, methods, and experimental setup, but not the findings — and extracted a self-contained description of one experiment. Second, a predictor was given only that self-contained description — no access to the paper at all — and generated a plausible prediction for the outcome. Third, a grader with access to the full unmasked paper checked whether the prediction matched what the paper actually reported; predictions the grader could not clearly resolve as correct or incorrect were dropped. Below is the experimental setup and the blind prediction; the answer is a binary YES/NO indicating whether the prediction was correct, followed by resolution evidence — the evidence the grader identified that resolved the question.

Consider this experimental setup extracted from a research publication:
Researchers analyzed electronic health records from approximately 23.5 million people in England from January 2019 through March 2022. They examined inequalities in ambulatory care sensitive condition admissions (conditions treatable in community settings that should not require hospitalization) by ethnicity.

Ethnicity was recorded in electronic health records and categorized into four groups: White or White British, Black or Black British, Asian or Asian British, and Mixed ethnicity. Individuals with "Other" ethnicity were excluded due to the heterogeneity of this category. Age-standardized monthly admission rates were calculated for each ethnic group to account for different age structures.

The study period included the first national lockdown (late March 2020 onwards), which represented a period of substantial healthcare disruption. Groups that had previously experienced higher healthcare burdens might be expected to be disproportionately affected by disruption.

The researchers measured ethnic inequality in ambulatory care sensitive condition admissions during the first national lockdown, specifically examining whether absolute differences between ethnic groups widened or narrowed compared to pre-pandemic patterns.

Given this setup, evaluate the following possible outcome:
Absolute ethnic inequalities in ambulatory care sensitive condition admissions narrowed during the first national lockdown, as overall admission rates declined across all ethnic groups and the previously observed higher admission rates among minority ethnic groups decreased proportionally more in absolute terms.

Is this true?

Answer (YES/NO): NO